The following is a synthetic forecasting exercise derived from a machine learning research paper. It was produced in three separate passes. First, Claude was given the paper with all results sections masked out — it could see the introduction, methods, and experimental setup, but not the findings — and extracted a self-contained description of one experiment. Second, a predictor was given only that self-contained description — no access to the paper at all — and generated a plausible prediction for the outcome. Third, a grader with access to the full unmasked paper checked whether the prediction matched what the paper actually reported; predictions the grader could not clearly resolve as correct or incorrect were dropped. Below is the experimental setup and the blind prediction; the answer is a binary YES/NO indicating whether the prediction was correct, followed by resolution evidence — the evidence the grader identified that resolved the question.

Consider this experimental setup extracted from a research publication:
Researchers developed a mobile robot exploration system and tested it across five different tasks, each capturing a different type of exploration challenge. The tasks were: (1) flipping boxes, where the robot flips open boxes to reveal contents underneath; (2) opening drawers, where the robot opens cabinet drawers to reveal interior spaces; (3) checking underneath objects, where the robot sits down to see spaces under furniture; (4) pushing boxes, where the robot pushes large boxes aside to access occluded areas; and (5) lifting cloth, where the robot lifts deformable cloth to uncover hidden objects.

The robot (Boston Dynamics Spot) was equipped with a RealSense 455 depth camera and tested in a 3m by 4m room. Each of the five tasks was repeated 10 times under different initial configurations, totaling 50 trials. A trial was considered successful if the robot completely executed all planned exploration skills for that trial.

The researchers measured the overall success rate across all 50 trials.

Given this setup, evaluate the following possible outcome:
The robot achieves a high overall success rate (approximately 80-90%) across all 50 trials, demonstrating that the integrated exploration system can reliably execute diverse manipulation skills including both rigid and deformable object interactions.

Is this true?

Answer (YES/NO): YES